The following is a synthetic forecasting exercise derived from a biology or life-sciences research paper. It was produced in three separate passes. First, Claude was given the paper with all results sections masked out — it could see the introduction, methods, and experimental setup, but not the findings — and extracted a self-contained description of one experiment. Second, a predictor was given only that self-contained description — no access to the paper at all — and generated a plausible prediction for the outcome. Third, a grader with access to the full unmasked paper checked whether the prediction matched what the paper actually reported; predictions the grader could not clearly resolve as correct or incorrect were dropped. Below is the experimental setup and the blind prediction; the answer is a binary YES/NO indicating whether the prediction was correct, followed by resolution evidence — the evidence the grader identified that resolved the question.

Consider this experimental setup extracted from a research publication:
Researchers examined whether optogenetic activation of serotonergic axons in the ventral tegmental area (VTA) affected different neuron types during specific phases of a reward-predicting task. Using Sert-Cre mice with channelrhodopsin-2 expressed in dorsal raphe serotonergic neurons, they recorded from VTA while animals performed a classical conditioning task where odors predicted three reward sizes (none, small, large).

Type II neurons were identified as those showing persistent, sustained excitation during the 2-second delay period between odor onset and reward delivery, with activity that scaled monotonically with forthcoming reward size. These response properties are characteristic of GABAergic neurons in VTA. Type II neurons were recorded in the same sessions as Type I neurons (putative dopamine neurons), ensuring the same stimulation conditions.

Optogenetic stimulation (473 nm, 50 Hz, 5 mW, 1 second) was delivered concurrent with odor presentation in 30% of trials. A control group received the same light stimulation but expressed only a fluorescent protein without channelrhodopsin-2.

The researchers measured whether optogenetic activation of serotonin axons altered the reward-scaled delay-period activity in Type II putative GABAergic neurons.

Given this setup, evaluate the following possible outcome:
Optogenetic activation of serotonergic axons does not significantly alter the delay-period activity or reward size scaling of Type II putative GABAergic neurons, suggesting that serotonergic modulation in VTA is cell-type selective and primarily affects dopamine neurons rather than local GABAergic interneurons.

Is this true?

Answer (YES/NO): YES